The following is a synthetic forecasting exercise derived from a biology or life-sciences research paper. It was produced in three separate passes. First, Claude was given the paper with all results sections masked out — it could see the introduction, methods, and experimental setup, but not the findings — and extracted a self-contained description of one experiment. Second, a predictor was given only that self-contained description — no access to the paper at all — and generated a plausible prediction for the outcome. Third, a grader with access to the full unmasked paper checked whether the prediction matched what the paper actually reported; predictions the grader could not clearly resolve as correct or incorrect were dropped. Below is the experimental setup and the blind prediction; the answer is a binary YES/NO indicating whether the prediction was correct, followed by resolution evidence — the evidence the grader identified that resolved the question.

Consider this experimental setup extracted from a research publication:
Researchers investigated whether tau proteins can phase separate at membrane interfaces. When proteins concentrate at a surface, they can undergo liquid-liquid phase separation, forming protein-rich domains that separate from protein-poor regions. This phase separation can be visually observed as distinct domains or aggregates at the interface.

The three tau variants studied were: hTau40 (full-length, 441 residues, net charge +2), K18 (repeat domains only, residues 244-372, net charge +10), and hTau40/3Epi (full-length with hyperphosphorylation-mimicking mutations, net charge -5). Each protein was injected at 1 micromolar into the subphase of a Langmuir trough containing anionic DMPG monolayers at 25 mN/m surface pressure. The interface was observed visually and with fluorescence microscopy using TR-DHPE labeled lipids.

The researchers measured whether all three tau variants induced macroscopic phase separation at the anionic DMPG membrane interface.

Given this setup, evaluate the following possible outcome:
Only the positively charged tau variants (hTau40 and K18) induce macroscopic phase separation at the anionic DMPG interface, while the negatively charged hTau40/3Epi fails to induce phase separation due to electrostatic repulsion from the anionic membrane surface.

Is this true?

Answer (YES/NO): NO